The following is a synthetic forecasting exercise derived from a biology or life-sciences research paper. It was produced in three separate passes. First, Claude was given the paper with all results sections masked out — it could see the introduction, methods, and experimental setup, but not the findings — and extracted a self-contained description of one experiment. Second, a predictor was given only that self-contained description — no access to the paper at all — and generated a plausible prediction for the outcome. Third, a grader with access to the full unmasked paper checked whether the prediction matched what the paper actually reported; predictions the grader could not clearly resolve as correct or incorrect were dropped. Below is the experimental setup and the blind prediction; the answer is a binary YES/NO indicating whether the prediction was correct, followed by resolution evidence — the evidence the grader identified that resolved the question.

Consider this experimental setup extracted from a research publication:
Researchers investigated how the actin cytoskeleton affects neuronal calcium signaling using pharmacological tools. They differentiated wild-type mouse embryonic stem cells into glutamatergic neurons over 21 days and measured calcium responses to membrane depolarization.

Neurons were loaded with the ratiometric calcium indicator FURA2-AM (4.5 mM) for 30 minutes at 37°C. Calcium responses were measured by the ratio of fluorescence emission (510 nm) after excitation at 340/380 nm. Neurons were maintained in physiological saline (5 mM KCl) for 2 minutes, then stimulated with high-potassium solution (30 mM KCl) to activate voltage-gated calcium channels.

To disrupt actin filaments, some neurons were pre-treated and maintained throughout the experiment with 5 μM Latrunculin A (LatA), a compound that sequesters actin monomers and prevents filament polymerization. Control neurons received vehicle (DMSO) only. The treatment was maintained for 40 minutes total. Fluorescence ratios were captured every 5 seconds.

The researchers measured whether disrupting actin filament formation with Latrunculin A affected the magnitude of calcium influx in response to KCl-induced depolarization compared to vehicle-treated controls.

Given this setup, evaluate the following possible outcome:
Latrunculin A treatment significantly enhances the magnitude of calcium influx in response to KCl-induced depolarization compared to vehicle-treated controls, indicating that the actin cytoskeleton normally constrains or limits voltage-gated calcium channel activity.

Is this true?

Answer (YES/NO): NO